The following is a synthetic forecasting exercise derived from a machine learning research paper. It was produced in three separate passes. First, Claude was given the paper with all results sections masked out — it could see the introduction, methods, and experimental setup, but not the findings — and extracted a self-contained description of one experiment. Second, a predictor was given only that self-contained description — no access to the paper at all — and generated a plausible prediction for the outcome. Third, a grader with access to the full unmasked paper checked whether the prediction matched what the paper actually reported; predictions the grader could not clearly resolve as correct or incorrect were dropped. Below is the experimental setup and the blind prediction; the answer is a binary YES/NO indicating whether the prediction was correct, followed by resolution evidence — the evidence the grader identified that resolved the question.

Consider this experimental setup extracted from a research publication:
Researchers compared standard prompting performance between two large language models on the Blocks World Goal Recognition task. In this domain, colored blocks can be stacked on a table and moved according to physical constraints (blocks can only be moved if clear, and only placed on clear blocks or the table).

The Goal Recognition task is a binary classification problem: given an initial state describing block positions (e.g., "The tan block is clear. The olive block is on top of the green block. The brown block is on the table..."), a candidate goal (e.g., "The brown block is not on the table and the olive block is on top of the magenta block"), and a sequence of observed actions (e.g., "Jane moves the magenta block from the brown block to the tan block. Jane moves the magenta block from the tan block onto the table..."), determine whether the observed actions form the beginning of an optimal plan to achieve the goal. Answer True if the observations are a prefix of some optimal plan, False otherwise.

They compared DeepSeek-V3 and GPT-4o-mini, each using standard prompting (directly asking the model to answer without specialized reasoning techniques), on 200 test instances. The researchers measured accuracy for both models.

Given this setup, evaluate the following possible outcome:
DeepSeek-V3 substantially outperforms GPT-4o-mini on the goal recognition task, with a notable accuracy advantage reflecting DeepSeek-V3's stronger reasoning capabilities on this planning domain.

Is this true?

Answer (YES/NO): YES